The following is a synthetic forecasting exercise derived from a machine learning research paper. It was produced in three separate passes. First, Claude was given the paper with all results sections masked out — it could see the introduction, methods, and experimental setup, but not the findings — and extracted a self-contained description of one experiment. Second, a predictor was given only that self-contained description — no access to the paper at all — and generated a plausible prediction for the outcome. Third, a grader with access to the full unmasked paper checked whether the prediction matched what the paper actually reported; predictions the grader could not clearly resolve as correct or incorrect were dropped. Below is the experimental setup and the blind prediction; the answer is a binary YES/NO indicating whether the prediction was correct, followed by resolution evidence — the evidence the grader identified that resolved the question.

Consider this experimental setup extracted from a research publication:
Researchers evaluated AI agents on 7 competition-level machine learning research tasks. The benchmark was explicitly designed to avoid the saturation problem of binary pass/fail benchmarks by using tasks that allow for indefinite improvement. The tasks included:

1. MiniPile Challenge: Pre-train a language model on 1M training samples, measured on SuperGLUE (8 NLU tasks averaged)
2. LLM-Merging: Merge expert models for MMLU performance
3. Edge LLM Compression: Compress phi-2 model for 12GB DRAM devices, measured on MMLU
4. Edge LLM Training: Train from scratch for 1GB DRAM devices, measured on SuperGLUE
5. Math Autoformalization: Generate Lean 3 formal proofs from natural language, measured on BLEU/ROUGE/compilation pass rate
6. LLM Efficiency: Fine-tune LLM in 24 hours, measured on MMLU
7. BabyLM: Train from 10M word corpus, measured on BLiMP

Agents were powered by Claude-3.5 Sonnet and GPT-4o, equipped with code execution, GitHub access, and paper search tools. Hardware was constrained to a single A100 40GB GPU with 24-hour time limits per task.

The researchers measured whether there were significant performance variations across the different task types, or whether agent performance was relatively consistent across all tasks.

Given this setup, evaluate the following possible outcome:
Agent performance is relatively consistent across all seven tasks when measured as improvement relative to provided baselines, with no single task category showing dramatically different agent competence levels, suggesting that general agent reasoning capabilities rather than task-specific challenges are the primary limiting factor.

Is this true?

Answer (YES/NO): NO